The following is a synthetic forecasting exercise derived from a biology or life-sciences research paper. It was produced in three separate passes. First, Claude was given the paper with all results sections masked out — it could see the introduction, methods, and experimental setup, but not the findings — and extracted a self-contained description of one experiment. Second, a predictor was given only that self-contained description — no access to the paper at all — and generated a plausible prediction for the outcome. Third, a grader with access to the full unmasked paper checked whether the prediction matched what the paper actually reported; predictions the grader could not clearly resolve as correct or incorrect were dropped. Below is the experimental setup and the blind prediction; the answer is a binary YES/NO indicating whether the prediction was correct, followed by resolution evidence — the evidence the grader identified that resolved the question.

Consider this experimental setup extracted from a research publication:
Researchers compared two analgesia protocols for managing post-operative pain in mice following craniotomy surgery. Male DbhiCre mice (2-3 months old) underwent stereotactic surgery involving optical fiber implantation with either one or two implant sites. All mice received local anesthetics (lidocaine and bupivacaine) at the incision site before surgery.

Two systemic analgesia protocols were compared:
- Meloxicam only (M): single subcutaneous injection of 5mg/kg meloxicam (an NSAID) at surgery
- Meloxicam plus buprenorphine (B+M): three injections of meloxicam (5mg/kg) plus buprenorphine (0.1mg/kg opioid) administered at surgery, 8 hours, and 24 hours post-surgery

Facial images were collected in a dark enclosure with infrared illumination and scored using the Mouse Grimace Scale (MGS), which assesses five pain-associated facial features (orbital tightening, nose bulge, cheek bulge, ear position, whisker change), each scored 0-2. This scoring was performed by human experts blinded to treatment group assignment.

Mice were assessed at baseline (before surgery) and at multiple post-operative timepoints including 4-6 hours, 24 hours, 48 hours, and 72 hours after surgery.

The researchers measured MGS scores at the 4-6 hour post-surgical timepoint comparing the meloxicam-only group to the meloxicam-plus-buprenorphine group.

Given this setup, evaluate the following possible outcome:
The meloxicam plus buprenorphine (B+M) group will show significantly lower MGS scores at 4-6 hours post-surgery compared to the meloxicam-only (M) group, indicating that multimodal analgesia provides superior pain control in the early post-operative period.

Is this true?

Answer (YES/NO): NO